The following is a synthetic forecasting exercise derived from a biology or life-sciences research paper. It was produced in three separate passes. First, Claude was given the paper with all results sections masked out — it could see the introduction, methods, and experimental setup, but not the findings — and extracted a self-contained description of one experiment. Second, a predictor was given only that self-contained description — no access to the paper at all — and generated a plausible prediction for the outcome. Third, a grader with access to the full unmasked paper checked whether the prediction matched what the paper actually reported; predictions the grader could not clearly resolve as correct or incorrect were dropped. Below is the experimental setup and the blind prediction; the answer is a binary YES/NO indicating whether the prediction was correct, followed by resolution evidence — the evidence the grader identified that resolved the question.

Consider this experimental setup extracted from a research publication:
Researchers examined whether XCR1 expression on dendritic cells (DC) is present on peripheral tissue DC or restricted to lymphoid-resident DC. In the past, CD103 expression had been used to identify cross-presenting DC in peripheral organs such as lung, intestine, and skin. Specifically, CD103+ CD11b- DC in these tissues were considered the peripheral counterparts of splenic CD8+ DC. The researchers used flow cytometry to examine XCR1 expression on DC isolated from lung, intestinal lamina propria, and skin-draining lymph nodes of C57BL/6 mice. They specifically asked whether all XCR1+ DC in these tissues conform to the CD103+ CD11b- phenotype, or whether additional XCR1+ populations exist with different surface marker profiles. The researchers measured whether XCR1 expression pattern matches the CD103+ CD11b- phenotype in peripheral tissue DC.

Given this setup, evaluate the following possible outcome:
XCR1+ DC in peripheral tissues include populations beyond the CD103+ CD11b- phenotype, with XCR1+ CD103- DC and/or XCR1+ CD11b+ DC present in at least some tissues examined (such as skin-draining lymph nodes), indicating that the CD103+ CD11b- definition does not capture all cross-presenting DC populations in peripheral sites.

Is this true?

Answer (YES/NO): YES